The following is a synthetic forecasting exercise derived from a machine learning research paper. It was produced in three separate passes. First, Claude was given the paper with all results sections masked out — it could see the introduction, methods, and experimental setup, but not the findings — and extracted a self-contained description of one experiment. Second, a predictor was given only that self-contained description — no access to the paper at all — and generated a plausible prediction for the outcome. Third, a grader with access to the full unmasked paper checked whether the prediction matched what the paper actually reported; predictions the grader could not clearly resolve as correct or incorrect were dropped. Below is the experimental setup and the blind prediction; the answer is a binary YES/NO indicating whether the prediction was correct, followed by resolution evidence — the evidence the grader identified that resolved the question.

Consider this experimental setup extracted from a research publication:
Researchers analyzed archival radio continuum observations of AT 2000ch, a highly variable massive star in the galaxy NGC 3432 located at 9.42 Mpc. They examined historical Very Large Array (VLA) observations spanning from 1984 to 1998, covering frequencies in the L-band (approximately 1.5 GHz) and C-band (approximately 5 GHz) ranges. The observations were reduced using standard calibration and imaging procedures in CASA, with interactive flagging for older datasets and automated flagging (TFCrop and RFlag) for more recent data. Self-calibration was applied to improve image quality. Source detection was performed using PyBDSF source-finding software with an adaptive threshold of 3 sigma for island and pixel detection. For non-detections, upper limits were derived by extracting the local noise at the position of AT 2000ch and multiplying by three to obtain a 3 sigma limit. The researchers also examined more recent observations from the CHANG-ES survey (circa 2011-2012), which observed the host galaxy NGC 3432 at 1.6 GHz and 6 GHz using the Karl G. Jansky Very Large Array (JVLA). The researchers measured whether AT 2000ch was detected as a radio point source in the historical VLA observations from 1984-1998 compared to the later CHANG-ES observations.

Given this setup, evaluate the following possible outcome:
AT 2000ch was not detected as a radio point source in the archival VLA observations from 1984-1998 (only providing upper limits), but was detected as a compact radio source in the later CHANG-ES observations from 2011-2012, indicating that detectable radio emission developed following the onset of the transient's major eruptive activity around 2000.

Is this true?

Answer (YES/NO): YES